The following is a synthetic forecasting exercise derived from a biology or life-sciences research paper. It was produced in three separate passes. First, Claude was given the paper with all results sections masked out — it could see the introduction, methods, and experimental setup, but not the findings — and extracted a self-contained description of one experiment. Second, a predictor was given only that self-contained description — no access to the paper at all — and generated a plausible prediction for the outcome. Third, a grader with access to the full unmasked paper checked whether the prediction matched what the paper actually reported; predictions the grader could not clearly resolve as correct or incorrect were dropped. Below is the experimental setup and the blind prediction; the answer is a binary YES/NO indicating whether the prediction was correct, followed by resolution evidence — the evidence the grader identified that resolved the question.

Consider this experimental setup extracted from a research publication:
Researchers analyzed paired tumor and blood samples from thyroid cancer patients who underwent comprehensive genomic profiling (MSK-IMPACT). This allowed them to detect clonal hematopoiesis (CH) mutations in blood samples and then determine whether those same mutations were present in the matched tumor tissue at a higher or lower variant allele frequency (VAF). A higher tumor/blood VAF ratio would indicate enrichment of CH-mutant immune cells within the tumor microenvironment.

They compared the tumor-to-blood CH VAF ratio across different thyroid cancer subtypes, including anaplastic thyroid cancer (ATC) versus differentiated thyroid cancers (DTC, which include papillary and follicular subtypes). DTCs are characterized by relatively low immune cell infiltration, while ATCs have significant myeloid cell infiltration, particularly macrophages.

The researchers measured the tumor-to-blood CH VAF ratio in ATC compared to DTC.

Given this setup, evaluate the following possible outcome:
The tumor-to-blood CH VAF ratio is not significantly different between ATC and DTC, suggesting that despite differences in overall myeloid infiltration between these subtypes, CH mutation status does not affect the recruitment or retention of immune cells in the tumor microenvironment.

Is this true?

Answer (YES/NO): NO